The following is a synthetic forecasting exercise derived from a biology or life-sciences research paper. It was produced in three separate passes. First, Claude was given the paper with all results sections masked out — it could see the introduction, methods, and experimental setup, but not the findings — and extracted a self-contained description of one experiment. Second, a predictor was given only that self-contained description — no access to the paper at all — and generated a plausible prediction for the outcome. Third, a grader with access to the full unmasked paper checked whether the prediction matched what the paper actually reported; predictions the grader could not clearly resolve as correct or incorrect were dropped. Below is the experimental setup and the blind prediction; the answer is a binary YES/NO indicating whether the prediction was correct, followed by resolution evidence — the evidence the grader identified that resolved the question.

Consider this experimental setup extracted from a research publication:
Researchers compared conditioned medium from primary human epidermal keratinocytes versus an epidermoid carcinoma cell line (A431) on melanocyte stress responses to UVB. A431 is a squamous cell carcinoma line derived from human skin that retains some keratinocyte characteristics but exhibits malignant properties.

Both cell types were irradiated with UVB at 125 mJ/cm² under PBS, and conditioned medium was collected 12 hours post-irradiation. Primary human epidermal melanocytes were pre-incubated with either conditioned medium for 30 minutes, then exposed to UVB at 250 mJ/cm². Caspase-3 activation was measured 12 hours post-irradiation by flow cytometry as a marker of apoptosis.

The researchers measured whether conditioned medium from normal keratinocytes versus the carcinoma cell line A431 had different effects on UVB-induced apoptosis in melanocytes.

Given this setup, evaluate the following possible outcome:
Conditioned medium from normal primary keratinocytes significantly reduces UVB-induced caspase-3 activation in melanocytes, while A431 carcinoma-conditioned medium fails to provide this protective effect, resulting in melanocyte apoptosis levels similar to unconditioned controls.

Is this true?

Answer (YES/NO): YES